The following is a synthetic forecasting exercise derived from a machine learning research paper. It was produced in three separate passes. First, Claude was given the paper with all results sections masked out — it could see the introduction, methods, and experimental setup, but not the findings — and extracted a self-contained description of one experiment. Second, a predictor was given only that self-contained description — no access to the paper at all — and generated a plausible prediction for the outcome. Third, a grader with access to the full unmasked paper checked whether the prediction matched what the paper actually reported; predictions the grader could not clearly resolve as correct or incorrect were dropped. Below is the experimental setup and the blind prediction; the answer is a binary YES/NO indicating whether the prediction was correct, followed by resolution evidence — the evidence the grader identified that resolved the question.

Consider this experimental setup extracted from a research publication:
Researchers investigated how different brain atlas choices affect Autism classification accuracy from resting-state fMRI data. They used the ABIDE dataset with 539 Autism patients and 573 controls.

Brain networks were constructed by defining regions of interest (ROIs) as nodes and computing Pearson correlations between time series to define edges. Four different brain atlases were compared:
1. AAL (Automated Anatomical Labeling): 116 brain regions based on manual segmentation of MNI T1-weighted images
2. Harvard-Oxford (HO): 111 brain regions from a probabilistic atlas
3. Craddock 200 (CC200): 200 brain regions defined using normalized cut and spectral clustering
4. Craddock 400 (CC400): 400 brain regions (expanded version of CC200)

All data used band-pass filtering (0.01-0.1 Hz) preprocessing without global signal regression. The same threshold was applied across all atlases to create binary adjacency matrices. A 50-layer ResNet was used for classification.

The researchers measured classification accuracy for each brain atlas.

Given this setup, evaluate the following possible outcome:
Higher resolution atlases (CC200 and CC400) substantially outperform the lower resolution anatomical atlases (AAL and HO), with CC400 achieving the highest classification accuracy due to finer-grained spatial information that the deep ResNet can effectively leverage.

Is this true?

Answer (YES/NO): NO